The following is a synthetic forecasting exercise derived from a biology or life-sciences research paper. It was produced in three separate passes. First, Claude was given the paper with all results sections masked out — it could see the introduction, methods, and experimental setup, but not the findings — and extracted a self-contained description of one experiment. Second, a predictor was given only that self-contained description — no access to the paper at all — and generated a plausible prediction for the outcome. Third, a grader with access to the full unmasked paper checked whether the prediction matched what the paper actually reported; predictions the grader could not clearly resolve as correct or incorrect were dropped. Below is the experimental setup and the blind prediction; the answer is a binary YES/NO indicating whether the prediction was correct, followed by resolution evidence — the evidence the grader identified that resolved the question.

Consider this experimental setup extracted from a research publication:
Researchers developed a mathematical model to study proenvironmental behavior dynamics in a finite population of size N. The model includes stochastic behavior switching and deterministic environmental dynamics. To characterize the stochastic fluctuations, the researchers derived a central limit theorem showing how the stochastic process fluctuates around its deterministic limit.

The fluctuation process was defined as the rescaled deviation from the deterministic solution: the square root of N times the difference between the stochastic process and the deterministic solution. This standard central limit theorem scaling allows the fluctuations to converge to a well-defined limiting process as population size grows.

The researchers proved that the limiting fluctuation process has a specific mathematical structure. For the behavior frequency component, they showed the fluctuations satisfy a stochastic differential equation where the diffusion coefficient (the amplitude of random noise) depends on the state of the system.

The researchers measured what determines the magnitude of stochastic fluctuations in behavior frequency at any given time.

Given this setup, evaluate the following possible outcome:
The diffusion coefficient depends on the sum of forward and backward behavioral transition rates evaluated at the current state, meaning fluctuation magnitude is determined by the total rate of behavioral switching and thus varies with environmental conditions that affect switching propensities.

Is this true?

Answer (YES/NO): YES